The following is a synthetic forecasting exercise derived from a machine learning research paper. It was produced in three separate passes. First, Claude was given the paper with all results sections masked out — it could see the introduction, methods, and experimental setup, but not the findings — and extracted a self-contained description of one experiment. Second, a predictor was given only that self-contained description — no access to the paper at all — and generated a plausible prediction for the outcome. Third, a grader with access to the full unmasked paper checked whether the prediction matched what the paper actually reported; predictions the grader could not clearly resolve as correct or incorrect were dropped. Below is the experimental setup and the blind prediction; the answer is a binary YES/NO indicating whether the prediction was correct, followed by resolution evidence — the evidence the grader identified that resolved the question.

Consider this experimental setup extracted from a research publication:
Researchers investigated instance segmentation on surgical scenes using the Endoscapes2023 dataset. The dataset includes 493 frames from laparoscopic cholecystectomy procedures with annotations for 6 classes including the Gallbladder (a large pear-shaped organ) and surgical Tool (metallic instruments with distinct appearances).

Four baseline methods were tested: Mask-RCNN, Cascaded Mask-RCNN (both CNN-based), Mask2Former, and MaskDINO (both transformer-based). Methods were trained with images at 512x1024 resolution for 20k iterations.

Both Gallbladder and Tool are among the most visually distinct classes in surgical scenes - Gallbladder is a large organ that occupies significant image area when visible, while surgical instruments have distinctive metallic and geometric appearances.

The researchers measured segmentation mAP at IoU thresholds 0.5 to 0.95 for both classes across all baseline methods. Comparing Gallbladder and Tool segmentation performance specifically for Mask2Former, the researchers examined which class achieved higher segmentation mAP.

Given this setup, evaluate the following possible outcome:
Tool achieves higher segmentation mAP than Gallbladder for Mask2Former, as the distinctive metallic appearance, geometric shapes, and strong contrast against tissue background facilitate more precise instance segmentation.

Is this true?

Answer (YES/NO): YES